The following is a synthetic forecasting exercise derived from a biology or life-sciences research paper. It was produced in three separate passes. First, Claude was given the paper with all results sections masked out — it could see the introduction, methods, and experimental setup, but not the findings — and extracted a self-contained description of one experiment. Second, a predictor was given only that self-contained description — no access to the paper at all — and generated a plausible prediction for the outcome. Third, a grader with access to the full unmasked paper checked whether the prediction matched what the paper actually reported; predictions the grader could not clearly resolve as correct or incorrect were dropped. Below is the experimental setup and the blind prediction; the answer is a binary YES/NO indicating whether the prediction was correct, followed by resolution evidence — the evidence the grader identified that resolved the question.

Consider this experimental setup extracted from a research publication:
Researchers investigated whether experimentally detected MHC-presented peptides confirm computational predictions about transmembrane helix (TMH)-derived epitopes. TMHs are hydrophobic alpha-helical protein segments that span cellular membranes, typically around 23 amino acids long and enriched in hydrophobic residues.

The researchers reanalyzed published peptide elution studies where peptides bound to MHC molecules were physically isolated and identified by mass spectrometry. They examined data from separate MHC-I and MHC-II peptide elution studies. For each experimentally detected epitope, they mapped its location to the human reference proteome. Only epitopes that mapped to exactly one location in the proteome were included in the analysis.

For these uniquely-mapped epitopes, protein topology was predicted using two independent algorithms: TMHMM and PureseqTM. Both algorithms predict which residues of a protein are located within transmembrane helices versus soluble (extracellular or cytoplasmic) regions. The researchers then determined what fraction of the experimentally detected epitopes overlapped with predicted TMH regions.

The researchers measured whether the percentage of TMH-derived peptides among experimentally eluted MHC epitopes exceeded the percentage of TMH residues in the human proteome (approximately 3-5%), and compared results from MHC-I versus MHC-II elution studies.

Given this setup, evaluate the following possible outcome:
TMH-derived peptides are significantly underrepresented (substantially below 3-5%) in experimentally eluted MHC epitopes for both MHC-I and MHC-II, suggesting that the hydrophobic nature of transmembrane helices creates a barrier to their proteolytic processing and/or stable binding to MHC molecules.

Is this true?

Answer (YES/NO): NO